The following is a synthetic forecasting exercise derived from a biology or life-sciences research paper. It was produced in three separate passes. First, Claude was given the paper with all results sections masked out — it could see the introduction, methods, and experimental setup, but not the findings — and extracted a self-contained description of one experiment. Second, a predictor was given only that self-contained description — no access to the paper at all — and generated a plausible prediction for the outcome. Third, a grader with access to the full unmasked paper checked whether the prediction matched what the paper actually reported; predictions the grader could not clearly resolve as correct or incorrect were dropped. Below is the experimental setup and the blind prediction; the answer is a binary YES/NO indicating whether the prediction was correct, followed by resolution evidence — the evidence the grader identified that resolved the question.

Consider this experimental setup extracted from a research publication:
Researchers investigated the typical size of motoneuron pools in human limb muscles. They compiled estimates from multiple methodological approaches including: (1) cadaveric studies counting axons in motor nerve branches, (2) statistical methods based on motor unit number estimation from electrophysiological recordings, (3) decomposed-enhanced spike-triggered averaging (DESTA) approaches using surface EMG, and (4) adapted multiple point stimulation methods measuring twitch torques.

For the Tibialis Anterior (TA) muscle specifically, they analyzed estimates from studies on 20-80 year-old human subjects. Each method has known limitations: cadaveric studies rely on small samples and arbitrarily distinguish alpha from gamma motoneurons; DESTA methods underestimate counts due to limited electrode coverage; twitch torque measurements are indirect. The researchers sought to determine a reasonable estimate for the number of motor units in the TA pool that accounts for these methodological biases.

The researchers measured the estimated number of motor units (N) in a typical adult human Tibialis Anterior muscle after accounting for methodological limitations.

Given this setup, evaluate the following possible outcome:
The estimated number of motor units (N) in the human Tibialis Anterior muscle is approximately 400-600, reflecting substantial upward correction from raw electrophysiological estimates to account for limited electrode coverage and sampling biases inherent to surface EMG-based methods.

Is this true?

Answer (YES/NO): YES